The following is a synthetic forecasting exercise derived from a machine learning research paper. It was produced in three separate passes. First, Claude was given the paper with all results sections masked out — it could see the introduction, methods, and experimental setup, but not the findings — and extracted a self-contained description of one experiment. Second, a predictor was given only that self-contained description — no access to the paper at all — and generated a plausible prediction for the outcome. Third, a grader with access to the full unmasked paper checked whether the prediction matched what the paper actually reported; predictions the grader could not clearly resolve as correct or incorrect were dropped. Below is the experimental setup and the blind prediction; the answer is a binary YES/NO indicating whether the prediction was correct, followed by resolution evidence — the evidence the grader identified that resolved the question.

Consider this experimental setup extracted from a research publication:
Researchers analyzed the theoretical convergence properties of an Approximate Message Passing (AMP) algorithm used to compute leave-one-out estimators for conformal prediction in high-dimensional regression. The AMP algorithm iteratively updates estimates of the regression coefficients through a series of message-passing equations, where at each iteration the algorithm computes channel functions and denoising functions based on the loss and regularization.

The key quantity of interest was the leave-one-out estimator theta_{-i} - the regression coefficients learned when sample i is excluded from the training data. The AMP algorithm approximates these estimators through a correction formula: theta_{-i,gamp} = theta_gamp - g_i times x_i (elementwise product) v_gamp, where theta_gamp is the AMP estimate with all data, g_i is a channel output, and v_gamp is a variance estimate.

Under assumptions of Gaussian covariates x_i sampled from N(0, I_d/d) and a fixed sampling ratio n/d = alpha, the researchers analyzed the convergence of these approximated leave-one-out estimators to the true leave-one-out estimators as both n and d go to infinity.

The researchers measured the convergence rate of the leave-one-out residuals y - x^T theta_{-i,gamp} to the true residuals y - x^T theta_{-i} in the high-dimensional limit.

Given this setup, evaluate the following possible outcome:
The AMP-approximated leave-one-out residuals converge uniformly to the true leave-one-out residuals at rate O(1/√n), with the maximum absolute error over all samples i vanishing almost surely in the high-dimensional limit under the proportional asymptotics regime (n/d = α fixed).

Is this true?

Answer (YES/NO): NO